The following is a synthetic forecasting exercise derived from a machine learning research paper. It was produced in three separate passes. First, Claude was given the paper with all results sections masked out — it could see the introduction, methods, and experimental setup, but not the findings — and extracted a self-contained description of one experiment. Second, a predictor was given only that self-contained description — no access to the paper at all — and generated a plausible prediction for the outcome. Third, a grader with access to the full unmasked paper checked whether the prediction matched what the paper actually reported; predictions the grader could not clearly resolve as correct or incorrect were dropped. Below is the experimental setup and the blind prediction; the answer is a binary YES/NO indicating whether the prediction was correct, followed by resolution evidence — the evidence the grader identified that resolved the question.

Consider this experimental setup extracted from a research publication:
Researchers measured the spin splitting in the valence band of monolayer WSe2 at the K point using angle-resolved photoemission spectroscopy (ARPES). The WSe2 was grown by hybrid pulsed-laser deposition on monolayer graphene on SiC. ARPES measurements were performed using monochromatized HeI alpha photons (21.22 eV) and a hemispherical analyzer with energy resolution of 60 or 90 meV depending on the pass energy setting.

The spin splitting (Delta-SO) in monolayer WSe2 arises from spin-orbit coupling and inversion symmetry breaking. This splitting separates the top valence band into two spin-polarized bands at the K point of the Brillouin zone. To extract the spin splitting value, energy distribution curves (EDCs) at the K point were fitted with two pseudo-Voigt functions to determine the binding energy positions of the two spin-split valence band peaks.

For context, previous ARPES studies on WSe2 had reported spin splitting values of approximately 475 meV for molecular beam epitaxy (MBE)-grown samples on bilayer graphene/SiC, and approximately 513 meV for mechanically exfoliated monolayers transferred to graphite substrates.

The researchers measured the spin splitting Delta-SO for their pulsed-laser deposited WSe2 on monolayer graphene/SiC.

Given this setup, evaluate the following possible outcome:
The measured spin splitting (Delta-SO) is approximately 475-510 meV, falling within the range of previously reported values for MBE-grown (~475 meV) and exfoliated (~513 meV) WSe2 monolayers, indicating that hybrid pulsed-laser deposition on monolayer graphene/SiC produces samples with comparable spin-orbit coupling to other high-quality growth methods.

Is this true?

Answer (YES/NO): NO